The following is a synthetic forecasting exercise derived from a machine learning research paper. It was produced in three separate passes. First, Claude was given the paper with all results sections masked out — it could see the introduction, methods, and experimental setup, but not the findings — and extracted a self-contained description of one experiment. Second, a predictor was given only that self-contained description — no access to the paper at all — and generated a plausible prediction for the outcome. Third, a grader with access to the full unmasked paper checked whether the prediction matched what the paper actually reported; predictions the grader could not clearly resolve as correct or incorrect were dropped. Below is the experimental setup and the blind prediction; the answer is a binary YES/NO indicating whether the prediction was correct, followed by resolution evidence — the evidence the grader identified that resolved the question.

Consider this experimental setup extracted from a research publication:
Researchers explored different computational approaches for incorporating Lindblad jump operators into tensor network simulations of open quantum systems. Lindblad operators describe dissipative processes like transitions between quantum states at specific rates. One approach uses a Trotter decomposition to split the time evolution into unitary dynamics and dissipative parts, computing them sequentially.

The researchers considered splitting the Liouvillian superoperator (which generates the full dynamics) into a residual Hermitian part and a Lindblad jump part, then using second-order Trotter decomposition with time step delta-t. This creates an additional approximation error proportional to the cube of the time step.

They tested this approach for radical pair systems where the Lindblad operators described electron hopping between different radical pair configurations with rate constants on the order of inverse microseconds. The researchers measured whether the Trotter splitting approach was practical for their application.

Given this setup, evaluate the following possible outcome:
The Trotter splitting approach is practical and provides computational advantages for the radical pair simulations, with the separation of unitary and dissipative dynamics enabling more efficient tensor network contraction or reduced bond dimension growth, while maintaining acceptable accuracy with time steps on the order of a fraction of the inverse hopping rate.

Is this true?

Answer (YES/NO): NO